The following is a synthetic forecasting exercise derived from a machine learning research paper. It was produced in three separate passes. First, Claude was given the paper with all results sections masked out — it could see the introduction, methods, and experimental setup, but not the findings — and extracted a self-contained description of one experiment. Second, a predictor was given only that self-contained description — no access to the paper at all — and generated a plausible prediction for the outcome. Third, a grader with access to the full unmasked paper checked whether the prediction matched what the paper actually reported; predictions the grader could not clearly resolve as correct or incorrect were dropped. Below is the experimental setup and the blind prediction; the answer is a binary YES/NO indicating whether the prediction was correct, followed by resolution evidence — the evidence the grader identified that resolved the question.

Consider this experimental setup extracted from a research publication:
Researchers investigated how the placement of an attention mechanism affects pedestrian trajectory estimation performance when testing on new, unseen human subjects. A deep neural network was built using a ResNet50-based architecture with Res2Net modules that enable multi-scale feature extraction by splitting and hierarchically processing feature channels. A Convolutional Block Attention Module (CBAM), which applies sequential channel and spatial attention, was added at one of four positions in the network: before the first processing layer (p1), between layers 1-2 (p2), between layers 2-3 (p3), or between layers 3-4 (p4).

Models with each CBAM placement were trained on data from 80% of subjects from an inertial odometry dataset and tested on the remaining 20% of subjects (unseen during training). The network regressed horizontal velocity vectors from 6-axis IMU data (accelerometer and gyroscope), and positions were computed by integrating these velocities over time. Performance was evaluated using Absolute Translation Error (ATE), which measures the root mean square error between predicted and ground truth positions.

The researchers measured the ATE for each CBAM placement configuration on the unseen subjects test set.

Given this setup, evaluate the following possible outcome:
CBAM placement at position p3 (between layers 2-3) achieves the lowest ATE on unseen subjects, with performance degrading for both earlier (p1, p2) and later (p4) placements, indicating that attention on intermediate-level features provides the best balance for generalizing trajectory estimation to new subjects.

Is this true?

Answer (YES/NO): YES